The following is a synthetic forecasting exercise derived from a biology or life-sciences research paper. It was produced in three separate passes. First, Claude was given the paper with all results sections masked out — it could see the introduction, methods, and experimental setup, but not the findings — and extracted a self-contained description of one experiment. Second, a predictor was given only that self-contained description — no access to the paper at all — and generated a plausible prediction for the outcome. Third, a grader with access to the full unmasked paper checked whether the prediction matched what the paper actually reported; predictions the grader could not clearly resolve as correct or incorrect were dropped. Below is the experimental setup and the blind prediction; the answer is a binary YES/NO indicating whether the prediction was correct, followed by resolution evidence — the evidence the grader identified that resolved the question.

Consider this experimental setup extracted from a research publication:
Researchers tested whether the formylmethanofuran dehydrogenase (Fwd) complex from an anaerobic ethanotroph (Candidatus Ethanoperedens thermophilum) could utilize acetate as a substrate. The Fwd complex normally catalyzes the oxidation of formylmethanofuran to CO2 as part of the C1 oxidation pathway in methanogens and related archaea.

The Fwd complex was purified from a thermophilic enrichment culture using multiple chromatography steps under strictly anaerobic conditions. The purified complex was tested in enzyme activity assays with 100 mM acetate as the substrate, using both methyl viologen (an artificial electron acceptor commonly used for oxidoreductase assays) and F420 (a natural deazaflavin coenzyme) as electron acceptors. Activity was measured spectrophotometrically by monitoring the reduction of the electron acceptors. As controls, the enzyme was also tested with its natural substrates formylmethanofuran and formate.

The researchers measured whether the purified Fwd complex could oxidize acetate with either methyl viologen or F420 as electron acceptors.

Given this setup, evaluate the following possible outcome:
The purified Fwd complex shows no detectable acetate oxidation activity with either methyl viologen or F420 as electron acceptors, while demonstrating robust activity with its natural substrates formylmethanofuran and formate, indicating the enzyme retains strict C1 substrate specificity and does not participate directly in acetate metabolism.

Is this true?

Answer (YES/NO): YES